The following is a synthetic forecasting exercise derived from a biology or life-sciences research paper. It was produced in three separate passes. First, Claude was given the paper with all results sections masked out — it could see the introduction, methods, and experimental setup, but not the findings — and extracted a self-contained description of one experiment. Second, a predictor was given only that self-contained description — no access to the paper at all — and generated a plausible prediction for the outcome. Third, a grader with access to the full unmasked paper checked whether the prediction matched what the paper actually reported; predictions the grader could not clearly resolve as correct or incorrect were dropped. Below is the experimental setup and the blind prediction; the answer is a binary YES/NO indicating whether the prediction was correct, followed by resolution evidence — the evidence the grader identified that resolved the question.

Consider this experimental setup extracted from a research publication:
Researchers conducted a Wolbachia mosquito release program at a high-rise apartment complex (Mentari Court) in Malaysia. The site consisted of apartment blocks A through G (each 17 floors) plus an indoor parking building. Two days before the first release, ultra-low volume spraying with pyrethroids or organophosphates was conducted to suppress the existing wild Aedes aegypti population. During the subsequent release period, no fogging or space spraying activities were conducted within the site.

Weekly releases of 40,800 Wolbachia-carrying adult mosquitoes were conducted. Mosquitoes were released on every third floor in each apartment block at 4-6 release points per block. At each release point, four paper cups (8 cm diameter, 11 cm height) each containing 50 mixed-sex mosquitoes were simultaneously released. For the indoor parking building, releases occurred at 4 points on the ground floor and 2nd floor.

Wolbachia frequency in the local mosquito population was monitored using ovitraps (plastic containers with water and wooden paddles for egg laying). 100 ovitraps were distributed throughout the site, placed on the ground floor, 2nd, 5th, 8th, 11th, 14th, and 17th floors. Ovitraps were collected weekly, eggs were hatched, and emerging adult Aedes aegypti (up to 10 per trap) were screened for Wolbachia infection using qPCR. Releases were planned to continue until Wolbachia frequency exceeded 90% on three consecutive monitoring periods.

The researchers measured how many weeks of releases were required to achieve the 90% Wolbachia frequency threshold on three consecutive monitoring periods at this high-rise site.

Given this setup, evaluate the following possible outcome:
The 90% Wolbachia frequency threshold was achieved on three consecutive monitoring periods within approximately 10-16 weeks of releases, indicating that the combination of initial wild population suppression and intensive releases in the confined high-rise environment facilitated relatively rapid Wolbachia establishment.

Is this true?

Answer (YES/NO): NO